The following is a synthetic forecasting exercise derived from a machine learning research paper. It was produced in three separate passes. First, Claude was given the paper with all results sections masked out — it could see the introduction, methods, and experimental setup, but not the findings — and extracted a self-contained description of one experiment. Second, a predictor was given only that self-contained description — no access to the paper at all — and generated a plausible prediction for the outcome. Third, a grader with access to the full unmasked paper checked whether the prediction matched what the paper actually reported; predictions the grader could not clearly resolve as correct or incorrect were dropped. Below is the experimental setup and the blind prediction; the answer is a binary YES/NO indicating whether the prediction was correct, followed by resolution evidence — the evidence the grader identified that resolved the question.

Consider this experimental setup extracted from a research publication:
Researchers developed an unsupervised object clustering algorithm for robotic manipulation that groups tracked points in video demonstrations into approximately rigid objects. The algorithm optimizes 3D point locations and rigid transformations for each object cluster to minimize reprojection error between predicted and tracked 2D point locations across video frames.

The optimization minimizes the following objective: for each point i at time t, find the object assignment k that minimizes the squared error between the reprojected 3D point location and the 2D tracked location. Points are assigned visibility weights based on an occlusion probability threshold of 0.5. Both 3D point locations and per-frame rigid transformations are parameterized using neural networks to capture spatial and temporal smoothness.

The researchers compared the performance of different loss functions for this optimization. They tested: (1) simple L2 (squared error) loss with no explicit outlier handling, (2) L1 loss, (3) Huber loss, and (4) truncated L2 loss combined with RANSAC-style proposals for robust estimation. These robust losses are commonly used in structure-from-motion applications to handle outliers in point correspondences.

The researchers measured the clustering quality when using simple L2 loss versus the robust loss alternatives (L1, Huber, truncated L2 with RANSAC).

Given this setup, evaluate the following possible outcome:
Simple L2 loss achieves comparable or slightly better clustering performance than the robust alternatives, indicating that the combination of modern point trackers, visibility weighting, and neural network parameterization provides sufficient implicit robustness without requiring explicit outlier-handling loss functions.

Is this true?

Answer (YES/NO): YES